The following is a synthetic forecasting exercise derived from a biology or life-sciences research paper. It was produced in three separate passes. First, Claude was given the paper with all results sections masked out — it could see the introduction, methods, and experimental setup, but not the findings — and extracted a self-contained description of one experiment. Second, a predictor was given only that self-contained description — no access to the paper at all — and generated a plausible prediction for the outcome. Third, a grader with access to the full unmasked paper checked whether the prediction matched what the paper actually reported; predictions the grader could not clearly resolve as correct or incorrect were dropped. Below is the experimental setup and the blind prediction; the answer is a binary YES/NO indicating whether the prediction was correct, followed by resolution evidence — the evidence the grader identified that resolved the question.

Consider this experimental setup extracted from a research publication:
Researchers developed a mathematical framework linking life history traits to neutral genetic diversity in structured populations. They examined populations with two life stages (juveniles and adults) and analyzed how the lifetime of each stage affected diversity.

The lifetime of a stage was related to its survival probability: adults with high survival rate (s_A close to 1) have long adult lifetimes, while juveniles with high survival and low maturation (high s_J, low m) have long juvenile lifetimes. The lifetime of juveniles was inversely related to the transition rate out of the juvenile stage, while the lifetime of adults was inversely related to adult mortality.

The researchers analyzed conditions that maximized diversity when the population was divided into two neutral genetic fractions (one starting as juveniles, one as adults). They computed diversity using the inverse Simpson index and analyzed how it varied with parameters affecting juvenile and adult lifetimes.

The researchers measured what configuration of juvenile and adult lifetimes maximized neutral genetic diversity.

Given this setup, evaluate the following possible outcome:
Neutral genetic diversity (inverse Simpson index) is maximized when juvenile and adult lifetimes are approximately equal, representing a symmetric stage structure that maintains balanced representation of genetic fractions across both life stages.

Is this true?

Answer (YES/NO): YES